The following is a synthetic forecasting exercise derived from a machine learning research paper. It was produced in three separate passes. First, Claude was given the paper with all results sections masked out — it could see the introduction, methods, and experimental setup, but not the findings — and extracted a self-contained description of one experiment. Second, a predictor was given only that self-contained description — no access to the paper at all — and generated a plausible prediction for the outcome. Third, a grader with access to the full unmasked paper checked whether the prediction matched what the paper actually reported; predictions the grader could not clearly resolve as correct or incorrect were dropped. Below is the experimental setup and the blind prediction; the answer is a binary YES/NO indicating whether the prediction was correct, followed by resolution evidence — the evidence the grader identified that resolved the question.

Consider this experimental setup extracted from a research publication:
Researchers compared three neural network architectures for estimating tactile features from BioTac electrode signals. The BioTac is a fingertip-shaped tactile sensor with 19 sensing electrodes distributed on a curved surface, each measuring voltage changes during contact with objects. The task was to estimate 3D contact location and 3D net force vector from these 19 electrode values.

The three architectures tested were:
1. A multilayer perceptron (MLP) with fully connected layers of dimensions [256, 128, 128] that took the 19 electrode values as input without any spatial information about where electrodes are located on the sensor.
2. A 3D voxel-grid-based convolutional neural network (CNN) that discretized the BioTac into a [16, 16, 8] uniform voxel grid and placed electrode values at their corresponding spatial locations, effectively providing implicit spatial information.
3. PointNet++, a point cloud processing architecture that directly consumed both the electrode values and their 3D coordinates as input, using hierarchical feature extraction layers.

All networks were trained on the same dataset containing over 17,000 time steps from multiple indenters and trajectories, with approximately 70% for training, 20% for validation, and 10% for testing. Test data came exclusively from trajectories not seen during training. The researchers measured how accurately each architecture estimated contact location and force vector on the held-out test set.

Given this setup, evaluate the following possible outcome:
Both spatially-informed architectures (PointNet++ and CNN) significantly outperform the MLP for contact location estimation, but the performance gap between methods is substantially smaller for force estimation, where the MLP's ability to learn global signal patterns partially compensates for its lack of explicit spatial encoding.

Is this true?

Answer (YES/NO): NO